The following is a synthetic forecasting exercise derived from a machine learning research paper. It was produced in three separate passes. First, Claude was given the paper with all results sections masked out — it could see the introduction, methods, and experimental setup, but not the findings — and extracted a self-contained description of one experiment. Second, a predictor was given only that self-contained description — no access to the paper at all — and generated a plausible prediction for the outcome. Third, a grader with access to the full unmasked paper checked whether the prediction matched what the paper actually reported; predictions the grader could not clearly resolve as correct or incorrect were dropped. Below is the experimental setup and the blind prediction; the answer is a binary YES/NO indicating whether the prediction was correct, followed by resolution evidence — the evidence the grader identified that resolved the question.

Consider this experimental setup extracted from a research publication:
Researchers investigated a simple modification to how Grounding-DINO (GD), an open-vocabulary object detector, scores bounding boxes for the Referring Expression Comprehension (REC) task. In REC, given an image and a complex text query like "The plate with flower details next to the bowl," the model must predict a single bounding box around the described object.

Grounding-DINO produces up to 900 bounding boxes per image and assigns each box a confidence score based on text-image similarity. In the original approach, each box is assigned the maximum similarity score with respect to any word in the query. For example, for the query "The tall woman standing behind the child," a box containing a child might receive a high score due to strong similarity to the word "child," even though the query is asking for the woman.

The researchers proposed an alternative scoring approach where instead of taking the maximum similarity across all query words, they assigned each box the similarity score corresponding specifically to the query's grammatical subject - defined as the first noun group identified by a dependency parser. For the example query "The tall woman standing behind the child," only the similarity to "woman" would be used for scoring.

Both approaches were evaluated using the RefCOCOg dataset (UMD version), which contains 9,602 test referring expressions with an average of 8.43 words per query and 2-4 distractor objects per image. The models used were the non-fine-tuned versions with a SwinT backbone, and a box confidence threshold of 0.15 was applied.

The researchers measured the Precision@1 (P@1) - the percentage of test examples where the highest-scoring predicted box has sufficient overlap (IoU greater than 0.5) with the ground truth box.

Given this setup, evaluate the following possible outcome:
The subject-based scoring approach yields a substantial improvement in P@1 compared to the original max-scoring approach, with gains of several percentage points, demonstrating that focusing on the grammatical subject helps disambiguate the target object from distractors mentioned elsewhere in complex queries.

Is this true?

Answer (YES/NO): YES